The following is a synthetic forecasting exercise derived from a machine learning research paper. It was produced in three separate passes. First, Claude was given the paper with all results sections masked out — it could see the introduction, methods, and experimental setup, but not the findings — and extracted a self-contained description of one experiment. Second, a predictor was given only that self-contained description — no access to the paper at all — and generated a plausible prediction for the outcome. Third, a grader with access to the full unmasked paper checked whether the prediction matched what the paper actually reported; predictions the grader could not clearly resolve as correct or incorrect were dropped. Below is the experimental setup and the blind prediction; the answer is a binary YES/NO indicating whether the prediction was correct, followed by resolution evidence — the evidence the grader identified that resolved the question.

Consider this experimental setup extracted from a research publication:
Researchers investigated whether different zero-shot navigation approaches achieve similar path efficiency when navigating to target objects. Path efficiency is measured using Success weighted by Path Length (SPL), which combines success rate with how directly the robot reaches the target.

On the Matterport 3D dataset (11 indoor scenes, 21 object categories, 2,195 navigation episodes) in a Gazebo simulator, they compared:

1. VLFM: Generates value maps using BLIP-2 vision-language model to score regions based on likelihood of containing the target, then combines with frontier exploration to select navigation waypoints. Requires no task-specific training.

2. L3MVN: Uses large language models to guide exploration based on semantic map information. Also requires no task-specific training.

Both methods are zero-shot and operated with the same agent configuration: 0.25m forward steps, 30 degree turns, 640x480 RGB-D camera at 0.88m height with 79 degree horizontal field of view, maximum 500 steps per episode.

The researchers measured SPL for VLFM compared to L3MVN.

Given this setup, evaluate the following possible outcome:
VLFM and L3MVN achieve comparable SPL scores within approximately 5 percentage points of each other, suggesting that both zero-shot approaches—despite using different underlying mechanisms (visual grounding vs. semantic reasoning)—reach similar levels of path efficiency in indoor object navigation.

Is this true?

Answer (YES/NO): YES